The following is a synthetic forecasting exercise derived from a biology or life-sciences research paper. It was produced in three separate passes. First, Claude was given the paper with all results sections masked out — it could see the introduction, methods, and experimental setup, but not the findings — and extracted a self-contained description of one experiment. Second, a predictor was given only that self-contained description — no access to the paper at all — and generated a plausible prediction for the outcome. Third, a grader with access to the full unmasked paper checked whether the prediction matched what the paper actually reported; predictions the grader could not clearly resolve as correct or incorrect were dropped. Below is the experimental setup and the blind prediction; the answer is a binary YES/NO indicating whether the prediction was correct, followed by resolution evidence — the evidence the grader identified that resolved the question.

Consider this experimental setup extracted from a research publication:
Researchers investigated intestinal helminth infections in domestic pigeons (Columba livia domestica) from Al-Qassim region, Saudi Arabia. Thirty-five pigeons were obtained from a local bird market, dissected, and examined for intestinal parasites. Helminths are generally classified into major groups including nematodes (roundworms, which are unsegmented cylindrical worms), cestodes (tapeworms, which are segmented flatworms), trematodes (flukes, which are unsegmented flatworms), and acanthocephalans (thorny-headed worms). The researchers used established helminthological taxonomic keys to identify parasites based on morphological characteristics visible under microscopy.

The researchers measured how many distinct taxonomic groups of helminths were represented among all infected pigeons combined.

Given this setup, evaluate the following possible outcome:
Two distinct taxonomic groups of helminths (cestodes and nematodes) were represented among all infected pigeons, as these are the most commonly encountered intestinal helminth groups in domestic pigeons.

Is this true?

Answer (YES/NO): YES